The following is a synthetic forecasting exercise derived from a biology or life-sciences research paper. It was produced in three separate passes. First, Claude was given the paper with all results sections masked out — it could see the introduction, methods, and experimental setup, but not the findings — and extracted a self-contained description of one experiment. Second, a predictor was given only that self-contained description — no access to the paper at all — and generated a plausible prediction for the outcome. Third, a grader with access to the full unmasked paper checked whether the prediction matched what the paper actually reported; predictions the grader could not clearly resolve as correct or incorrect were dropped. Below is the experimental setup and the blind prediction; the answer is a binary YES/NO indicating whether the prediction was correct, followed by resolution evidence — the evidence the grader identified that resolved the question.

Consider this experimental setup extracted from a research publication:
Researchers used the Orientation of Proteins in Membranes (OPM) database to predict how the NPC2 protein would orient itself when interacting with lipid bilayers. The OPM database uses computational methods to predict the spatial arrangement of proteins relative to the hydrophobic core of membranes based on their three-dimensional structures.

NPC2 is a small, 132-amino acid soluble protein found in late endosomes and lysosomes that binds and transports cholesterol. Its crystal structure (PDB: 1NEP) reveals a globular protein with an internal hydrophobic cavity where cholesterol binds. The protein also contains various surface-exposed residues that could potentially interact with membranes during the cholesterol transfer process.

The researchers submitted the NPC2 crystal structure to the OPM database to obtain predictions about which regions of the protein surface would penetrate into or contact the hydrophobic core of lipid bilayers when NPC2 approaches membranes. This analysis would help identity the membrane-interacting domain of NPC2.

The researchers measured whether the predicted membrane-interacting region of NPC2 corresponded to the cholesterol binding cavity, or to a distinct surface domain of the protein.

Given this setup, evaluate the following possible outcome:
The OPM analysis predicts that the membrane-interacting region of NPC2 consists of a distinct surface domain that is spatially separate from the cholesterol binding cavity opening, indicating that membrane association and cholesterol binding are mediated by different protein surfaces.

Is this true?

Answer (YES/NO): YES